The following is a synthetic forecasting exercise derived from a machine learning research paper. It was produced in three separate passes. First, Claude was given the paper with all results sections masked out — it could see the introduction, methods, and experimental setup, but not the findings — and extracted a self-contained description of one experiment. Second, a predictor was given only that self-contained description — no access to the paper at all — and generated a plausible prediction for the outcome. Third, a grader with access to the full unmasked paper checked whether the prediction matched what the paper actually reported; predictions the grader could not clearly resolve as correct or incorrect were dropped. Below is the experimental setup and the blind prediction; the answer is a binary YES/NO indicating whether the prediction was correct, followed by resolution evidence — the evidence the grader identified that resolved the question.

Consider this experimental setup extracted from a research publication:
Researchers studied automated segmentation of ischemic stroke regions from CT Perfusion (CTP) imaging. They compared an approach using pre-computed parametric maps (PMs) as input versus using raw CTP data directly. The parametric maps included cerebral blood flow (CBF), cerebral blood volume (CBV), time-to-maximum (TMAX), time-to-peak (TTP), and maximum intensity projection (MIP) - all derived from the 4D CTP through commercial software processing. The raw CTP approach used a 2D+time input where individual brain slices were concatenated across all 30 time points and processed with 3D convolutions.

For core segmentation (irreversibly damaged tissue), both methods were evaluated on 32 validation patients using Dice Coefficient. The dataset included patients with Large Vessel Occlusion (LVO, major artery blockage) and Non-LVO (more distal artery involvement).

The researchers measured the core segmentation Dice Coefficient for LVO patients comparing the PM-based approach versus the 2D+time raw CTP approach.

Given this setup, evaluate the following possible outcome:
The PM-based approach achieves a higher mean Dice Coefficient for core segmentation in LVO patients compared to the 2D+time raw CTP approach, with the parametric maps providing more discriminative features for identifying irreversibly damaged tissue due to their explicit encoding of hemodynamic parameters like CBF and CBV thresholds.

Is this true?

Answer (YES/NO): YES